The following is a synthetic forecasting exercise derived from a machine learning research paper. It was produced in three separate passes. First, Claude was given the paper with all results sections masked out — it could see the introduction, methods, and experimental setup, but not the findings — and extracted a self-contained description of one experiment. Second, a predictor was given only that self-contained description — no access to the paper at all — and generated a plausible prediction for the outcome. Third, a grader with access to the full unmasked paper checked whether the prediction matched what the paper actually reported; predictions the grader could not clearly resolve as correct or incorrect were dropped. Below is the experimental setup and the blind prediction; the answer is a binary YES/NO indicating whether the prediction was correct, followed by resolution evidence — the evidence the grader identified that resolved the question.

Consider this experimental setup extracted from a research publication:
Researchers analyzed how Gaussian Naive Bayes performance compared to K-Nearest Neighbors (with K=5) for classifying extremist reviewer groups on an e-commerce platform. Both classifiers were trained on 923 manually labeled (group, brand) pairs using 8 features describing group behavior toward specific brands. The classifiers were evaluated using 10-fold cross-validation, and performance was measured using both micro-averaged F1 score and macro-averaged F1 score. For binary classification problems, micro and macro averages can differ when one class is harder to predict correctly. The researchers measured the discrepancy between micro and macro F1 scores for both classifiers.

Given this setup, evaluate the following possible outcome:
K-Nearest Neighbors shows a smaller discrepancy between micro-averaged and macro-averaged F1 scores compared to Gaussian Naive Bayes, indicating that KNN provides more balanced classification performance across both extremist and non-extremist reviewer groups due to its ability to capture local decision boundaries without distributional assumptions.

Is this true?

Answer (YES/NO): YES